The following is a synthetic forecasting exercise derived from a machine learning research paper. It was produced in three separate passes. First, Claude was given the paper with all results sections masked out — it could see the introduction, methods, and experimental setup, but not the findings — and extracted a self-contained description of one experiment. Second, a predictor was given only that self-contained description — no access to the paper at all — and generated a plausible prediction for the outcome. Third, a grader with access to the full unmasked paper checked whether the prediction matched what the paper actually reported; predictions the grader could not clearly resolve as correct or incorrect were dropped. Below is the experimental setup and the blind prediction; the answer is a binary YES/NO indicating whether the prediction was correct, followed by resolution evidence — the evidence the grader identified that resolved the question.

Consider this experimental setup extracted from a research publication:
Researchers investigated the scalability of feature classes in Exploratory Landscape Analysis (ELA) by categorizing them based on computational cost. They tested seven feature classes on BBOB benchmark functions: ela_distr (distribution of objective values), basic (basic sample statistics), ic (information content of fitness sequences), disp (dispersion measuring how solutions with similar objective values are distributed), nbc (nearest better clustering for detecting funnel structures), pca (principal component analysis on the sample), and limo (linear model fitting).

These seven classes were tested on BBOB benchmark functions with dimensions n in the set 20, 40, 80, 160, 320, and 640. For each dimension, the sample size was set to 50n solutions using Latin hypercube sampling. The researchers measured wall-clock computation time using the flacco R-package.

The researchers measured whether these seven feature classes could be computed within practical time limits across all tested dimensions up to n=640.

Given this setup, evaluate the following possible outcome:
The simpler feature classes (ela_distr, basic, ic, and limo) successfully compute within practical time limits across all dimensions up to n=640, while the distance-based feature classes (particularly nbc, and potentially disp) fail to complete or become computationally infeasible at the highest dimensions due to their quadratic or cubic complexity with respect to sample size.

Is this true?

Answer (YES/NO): NO